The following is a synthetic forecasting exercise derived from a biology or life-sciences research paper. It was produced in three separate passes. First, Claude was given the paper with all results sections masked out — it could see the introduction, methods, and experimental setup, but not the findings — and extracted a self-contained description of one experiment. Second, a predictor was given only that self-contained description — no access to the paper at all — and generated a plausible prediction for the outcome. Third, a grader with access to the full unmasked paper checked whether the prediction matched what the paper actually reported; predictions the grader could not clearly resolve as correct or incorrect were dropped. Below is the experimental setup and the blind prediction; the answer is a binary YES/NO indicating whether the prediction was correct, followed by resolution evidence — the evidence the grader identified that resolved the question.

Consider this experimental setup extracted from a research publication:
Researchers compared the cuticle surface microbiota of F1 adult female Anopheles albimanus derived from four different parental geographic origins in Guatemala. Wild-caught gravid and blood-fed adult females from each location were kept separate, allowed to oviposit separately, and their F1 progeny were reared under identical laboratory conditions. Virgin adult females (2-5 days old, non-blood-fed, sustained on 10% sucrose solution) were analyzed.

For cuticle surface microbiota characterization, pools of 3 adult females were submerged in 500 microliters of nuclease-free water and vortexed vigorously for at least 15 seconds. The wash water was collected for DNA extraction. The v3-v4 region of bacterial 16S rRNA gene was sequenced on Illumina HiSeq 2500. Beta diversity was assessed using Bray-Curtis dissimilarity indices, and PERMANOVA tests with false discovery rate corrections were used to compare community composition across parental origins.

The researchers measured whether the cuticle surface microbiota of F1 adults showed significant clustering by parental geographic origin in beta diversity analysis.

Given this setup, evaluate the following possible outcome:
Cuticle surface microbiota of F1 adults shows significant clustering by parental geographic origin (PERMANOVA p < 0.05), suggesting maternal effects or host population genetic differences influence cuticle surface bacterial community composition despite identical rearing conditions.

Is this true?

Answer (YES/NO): YES